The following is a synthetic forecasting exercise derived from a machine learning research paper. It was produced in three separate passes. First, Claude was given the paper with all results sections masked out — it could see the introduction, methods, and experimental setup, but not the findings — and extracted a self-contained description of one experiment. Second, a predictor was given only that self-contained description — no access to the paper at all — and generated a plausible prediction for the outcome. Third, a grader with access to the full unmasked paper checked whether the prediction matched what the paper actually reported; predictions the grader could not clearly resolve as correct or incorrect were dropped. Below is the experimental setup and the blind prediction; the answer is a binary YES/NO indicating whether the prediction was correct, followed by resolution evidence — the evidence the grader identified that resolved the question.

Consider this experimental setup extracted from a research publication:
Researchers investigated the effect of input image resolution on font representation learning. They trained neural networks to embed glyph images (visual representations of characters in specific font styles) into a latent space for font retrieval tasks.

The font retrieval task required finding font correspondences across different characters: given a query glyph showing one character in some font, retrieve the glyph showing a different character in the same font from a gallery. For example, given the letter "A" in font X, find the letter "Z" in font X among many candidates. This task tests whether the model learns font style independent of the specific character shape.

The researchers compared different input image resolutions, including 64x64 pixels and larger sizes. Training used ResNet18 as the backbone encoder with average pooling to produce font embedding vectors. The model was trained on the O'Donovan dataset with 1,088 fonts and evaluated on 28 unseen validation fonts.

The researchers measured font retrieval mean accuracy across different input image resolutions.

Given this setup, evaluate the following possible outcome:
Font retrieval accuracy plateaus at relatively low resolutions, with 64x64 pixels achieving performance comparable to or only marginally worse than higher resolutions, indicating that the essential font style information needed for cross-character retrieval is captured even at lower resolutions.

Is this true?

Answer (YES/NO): YES